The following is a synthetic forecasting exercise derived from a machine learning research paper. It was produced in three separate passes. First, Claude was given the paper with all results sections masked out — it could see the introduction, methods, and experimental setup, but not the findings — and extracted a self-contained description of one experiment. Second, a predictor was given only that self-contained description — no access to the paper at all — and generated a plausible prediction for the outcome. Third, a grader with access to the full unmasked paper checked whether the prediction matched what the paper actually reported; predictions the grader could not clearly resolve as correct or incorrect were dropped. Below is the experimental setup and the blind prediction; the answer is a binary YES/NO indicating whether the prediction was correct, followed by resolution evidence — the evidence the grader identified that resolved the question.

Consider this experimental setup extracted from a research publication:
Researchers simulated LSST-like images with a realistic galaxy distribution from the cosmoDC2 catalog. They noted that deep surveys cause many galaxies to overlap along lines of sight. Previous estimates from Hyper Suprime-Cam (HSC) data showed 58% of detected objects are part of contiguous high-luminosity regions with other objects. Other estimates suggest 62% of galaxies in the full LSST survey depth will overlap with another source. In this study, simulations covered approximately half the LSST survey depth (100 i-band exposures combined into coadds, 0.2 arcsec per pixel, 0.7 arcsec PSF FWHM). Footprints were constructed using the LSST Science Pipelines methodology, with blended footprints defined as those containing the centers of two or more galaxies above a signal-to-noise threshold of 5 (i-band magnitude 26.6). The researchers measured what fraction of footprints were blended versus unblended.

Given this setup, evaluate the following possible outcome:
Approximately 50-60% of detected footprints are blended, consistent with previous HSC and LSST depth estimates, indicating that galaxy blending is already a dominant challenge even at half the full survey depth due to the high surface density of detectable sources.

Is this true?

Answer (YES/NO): NO